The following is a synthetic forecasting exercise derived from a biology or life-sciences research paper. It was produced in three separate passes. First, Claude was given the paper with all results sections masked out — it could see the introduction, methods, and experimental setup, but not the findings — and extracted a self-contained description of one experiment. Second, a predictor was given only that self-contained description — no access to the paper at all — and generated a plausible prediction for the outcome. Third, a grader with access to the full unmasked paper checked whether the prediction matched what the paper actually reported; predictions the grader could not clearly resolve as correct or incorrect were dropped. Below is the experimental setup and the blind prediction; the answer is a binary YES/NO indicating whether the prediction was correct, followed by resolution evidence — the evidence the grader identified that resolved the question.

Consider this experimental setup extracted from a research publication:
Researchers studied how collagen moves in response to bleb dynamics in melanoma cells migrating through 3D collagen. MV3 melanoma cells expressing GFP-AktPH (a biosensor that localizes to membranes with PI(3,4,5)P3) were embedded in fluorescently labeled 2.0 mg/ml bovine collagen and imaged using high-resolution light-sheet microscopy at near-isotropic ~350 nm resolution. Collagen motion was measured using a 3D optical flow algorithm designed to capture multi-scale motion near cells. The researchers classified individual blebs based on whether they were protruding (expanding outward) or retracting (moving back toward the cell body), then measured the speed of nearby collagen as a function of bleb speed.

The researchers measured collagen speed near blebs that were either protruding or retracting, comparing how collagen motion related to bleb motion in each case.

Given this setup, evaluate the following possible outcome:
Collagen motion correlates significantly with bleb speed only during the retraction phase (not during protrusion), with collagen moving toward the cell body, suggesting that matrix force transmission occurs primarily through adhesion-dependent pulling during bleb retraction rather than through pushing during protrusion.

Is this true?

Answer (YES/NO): NO